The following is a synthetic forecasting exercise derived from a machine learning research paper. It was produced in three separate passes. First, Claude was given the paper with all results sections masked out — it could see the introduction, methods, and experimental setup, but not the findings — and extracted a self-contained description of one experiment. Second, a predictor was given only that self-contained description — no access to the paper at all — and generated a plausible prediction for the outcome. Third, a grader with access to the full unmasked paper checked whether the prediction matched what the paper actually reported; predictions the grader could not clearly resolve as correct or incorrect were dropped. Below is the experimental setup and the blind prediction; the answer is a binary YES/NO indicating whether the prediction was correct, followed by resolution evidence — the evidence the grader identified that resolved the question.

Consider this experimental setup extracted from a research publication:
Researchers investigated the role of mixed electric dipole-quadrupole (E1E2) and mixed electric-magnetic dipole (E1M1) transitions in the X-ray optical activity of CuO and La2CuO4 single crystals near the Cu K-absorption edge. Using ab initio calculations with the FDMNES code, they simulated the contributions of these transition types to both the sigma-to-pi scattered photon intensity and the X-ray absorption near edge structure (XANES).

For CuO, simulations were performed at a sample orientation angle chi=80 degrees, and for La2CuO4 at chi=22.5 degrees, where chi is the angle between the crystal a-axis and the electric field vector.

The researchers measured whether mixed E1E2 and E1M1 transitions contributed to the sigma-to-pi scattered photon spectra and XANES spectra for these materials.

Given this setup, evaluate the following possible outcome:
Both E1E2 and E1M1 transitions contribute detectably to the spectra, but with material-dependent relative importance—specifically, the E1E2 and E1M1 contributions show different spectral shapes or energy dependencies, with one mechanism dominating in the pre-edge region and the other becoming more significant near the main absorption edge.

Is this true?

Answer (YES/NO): NO